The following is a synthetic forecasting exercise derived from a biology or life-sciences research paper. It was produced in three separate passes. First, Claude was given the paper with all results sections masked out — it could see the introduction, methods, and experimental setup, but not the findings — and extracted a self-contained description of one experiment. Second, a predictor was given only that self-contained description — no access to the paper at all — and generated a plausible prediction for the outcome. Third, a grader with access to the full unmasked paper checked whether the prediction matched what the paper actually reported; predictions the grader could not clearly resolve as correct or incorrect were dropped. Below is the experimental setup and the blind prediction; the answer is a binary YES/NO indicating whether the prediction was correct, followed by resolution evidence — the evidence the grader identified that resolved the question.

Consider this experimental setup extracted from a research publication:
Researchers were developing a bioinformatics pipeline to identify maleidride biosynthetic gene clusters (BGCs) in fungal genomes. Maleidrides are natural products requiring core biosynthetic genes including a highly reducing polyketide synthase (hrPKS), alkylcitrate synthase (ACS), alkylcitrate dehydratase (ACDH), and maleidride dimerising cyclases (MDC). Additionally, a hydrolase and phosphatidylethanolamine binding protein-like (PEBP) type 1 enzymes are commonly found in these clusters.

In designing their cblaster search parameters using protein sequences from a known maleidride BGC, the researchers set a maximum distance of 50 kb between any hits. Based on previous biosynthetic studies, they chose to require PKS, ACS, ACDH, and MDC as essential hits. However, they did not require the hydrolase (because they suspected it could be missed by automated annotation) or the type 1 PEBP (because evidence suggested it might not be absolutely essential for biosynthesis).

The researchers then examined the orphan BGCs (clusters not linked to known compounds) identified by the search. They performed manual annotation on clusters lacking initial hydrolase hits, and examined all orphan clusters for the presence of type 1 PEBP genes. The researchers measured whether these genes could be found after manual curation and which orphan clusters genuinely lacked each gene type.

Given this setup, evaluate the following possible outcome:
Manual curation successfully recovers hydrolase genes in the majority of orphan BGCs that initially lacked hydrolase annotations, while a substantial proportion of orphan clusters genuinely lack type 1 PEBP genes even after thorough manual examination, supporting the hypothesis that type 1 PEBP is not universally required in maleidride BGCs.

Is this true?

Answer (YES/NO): YES